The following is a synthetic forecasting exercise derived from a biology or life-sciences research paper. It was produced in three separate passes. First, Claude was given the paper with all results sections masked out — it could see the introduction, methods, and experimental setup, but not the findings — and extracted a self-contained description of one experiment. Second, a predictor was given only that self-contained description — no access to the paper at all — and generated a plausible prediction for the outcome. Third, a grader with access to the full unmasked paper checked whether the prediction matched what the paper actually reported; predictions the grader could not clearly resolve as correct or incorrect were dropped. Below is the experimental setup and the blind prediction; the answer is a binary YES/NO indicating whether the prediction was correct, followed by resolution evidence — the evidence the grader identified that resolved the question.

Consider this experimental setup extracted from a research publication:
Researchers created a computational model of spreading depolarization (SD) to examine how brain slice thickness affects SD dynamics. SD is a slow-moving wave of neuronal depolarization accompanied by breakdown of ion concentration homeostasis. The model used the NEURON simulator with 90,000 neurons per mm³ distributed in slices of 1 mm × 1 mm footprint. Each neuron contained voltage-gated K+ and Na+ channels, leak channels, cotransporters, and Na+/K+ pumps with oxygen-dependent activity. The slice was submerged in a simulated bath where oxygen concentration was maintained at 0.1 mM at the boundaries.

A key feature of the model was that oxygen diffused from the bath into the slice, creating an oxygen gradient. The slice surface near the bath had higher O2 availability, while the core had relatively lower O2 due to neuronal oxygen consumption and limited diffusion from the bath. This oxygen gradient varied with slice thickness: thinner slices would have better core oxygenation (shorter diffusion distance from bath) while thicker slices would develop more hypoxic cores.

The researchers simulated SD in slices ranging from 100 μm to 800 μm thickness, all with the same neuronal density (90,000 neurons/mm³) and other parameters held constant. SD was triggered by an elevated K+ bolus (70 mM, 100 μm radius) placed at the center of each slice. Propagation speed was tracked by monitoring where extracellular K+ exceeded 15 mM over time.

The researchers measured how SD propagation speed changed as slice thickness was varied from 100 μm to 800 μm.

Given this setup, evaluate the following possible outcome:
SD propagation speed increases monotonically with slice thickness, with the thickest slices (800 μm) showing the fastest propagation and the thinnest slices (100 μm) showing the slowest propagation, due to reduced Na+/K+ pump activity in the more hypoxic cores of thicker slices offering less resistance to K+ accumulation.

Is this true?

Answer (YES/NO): NO